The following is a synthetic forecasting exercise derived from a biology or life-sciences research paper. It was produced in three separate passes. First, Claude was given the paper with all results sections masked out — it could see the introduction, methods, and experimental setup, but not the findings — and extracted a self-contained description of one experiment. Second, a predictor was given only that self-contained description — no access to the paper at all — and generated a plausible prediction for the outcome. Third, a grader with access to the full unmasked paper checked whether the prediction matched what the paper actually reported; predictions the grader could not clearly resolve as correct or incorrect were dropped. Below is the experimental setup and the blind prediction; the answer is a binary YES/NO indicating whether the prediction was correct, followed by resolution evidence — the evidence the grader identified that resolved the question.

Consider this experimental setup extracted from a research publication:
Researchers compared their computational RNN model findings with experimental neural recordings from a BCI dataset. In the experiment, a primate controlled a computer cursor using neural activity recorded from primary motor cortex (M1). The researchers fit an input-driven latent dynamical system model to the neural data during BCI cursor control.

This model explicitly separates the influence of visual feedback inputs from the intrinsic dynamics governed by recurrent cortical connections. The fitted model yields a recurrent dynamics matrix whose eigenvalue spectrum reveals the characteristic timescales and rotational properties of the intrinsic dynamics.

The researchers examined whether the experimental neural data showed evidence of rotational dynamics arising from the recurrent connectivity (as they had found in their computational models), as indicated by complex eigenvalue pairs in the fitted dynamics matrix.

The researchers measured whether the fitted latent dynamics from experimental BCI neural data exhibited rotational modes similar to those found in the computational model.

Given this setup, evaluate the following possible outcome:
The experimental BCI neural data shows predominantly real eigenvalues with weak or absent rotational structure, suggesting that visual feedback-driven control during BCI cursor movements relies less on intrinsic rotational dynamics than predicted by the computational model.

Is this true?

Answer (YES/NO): NO